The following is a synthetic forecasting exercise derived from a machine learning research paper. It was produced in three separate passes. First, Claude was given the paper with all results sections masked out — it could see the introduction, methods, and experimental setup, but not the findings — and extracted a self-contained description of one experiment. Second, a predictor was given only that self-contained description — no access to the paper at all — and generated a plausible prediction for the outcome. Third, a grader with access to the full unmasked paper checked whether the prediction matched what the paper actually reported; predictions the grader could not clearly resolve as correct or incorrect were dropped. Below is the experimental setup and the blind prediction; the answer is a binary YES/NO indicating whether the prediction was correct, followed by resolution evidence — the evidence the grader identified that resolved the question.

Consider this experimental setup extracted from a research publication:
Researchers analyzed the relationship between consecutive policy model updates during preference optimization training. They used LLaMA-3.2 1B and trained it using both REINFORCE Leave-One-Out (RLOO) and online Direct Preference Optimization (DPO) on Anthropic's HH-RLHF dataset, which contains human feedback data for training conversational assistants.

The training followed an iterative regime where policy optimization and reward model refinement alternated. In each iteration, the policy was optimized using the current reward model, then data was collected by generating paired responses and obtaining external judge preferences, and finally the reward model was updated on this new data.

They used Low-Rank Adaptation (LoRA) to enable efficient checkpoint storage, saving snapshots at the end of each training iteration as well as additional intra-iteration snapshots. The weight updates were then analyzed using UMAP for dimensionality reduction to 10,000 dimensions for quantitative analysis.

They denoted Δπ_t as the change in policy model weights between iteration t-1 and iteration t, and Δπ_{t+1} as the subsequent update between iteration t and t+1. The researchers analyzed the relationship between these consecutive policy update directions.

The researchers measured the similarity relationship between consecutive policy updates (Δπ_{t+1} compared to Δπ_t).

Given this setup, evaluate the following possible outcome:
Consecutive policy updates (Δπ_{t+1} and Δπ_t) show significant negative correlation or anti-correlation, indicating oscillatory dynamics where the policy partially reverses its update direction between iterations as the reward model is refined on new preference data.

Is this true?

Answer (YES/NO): NO